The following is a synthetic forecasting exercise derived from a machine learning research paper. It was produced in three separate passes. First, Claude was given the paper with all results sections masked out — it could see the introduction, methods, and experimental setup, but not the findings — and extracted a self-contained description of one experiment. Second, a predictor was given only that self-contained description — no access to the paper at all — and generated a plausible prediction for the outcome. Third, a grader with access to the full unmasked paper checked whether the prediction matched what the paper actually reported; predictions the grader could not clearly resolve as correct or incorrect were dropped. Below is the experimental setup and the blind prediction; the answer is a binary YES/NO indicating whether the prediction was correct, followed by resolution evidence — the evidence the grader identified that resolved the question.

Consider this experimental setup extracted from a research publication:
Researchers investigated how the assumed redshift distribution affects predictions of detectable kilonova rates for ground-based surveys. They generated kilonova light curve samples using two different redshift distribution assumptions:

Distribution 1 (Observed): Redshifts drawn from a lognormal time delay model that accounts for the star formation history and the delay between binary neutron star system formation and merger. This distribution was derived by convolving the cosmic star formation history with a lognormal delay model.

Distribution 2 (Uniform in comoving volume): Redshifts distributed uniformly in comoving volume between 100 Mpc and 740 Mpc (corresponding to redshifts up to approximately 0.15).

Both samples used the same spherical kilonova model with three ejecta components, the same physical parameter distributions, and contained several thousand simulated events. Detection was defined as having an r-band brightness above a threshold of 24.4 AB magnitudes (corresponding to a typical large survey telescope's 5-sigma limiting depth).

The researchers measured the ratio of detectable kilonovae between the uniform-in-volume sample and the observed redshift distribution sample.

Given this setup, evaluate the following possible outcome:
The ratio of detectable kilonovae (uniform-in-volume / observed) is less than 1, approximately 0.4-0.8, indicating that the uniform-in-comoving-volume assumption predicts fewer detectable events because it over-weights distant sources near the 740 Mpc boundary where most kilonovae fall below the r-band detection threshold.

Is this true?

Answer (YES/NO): NO